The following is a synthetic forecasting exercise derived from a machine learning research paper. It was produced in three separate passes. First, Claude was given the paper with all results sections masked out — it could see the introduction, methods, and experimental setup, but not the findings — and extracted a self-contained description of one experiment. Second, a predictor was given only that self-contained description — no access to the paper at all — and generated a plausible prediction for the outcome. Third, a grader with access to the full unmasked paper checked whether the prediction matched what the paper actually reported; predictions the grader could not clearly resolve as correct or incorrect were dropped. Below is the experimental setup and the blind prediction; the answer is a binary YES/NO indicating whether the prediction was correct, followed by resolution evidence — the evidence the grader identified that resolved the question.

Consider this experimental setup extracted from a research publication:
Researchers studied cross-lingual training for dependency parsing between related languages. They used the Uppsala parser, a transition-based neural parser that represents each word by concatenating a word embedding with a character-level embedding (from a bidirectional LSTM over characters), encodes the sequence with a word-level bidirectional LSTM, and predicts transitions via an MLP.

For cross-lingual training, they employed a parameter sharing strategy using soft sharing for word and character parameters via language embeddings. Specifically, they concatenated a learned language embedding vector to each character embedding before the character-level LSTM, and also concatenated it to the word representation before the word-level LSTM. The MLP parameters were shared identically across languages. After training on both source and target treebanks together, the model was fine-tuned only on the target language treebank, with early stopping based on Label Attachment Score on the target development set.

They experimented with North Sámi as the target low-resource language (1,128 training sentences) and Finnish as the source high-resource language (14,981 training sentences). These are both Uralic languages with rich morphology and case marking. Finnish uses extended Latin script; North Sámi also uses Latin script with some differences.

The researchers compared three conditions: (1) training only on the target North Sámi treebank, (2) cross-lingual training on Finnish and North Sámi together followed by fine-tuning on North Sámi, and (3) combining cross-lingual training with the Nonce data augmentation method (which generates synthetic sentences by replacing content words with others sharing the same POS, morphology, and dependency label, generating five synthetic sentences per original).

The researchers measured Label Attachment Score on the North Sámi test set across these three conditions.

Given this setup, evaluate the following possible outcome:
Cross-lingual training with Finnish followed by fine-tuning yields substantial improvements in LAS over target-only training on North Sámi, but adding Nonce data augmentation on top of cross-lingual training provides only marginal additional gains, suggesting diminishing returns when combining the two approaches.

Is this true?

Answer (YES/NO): YES